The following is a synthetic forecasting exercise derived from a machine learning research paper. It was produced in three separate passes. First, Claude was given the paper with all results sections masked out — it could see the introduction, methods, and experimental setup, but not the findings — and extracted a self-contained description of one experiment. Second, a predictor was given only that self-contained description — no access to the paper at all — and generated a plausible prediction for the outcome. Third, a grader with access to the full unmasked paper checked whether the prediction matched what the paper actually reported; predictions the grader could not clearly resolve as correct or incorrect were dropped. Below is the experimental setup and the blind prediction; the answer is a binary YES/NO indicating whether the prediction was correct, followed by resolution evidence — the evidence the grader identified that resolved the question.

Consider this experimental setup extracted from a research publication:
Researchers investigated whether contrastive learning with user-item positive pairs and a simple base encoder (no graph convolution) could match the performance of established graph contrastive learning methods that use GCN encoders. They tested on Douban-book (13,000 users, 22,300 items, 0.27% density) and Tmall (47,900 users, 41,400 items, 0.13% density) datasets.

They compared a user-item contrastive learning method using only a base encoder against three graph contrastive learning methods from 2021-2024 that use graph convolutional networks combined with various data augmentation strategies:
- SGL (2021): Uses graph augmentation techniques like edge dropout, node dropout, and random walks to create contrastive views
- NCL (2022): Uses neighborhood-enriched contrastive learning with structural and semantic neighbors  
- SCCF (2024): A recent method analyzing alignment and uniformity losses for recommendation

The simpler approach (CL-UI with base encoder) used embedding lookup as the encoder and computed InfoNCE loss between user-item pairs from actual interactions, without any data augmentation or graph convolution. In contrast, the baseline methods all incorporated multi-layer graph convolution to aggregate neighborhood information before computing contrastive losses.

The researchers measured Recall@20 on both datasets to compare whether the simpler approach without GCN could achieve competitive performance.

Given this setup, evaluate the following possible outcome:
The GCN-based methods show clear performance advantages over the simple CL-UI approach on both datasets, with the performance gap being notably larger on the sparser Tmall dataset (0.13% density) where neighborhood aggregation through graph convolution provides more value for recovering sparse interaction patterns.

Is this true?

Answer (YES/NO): NO